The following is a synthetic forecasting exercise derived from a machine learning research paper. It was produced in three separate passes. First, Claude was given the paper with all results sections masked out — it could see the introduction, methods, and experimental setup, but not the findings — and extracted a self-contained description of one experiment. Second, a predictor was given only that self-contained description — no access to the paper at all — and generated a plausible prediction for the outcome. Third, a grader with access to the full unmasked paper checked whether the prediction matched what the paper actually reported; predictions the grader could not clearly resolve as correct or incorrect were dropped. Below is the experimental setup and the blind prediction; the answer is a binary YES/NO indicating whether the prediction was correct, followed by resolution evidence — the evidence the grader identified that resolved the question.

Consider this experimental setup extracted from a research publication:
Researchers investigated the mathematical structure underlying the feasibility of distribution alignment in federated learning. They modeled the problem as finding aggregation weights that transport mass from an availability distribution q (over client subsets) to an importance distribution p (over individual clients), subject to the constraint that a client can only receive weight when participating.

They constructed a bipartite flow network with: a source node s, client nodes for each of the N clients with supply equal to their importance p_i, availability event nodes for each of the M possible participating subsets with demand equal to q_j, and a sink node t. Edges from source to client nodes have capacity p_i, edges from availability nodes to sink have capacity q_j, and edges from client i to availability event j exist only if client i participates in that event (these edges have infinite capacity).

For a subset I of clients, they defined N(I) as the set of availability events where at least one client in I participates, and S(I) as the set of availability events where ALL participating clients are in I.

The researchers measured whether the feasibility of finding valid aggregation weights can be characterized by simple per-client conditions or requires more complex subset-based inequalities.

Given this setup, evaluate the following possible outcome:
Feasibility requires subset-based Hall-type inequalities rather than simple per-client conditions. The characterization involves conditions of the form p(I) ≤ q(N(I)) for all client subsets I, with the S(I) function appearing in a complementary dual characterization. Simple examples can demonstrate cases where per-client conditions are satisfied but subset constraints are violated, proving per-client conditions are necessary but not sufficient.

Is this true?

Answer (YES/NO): NO